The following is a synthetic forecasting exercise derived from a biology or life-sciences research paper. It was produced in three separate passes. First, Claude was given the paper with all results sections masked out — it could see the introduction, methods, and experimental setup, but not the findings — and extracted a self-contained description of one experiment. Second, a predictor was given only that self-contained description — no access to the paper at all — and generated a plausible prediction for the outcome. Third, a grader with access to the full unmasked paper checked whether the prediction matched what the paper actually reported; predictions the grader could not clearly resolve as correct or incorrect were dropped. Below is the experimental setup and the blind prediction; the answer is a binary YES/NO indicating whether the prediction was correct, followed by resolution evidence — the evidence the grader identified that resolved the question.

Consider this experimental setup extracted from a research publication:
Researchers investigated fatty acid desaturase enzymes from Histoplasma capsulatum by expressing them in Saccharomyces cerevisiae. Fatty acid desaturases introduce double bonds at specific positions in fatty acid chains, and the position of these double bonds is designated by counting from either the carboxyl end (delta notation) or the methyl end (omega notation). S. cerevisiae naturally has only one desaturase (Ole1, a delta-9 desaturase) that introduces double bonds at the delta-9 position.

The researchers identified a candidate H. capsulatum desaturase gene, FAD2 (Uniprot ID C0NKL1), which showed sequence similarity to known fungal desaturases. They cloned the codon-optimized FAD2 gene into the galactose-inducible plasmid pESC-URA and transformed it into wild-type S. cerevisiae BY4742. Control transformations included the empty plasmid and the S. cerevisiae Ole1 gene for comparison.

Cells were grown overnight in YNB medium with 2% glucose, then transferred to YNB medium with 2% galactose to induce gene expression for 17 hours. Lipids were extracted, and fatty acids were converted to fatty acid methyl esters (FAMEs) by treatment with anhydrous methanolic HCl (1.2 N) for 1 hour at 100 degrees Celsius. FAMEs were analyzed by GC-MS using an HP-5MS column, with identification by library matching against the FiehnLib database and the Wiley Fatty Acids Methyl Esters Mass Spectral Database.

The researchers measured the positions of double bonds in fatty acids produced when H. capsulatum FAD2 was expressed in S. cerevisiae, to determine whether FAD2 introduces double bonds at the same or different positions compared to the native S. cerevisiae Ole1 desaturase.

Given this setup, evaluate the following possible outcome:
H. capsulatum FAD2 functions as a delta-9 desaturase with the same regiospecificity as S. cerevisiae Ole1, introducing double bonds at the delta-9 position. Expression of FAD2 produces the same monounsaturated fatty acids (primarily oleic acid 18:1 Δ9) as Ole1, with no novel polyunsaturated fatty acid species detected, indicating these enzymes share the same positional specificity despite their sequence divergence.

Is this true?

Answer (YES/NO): NO